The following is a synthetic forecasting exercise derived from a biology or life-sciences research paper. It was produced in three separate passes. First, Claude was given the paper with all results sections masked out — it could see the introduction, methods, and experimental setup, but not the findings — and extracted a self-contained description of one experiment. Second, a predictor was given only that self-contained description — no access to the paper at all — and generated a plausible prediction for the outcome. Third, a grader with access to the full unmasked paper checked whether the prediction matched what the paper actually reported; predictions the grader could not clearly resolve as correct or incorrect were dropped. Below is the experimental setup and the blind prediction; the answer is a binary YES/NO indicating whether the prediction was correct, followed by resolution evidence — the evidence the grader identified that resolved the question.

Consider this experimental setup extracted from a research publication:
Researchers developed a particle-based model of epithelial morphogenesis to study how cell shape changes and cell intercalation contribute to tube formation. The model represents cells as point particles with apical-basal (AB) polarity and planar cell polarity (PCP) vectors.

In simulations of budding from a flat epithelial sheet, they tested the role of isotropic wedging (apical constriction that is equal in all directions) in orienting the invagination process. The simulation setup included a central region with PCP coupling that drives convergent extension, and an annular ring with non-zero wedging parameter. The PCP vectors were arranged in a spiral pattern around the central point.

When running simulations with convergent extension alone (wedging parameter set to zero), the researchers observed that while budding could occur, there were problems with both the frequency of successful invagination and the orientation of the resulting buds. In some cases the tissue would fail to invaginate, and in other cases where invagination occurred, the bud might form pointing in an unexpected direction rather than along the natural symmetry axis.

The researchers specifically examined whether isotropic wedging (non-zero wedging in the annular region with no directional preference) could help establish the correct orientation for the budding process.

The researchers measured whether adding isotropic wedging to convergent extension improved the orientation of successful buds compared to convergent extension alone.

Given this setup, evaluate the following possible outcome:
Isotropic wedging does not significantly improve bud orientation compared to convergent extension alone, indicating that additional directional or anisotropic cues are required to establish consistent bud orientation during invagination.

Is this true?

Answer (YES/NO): NO